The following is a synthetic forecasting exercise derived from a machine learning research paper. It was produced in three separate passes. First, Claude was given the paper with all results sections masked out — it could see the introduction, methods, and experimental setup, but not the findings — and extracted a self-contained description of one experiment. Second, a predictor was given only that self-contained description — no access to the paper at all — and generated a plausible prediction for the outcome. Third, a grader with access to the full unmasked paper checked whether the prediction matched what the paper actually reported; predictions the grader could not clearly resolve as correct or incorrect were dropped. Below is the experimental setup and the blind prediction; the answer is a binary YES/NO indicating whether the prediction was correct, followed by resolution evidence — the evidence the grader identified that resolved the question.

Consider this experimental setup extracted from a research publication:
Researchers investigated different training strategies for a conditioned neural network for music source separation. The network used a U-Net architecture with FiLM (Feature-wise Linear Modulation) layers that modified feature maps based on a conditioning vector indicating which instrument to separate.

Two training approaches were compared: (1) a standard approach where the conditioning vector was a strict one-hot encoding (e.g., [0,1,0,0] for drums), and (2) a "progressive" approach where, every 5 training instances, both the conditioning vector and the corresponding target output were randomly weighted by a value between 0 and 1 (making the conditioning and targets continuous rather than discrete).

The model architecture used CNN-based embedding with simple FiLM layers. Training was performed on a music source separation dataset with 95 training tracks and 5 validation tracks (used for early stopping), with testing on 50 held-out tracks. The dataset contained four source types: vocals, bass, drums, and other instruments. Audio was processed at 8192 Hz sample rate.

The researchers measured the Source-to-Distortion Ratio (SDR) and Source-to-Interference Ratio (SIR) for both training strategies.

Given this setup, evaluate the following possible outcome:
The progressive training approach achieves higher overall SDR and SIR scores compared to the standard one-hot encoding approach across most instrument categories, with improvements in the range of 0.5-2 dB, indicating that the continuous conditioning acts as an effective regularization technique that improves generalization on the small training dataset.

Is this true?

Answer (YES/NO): NO